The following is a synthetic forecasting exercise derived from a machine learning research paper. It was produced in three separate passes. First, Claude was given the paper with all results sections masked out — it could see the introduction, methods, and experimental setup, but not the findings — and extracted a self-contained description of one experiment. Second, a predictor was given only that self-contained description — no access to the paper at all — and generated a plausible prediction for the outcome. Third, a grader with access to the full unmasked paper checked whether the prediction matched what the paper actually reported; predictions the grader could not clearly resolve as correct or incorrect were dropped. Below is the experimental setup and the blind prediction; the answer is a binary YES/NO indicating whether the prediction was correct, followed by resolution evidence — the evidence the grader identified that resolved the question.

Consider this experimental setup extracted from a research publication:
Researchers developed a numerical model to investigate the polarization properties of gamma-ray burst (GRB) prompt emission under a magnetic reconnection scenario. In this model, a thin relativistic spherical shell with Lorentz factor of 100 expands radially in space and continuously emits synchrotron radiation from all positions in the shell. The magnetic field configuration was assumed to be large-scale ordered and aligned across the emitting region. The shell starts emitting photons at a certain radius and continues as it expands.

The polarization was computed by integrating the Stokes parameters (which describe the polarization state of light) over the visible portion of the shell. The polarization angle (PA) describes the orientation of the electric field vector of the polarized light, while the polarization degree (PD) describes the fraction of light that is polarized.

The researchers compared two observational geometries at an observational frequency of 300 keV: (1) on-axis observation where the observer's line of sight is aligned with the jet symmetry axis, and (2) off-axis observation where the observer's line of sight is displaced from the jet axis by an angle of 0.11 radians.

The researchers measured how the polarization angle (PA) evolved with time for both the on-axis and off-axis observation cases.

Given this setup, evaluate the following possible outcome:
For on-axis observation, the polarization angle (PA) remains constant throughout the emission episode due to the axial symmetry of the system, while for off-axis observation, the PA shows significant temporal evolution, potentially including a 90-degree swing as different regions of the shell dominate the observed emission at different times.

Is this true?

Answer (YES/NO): YES